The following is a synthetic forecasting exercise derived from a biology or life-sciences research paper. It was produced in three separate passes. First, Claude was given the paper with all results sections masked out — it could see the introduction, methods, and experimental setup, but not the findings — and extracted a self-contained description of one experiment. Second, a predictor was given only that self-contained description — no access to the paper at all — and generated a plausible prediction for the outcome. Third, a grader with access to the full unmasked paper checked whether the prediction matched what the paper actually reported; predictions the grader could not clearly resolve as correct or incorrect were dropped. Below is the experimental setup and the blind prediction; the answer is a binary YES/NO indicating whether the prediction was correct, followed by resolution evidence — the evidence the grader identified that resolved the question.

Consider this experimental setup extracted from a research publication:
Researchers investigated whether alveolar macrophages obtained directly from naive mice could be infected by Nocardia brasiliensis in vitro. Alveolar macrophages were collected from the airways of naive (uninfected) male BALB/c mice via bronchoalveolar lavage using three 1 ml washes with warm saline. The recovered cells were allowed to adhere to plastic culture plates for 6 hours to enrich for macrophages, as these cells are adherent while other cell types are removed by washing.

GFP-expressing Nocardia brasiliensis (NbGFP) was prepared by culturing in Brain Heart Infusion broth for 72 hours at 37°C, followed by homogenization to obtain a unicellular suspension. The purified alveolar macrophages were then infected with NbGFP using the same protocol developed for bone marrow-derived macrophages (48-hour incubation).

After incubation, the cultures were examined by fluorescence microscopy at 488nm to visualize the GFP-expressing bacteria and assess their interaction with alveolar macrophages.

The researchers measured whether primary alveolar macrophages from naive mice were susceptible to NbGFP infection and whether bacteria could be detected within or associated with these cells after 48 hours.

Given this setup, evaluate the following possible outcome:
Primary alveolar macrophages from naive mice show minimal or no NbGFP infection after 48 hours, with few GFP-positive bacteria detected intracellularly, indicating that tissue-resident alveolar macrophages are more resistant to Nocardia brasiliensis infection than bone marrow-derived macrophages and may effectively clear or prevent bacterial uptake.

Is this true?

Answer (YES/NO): YES